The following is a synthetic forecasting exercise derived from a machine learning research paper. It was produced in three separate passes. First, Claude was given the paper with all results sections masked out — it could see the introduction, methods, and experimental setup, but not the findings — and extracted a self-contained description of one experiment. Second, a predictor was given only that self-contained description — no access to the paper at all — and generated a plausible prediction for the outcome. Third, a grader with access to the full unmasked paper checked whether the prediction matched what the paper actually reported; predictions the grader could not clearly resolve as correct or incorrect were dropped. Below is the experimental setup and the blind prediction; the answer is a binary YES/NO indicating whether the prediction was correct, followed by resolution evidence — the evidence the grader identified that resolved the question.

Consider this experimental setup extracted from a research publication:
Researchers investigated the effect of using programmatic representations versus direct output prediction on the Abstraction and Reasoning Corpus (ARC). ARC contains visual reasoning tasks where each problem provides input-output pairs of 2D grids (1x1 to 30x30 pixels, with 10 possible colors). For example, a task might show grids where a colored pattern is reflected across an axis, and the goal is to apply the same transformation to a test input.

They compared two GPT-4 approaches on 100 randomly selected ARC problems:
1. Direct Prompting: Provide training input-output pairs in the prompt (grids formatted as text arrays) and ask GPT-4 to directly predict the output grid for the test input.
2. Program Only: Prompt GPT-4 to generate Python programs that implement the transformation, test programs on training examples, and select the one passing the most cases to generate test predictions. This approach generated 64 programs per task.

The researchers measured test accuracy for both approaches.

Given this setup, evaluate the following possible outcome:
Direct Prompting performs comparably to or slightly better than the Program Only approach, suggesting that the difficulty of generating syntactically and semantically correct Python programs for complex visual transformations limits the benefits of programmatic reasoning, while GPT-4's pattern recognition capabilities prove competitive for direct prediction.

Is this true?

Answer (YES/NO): NO